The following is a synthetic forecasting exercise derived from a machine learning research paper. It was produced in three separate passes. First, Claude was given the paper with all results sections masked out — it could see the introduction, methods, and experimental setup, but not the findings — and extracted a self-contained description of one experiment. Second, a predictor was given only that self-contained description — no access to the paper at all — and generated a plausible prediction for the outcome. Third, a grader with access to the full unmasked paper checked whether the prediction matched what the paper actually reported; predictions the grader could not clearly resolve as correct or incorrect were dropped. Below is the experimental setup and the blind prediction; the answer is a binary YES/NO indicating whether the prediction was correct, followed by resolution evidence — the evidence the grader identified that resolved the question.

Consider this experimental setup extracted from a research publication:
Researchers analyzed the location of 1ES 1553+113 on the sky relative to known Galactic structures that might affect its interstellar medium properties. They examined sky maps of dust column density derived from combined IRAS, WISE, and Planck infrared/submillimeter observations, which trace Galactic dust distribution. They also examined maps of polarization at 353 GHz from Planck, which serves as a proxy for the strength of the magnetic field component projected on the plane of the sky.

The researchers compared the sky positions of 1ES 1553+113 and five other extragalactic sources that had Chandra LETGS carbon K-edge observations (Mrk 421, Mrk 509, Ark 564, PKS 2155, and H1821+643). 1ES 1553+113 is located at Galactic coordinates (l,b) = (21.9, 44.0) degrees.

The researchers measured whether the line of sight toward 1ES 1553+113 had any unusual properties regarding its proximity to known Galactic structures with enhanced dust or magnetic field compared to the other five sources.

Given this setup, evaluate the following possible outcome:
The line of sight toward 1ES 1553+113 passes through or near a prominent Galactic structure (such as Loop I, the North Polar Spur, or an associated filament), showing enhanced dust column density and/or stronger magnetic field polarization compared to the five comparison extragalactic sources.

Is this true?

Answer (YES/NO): NO